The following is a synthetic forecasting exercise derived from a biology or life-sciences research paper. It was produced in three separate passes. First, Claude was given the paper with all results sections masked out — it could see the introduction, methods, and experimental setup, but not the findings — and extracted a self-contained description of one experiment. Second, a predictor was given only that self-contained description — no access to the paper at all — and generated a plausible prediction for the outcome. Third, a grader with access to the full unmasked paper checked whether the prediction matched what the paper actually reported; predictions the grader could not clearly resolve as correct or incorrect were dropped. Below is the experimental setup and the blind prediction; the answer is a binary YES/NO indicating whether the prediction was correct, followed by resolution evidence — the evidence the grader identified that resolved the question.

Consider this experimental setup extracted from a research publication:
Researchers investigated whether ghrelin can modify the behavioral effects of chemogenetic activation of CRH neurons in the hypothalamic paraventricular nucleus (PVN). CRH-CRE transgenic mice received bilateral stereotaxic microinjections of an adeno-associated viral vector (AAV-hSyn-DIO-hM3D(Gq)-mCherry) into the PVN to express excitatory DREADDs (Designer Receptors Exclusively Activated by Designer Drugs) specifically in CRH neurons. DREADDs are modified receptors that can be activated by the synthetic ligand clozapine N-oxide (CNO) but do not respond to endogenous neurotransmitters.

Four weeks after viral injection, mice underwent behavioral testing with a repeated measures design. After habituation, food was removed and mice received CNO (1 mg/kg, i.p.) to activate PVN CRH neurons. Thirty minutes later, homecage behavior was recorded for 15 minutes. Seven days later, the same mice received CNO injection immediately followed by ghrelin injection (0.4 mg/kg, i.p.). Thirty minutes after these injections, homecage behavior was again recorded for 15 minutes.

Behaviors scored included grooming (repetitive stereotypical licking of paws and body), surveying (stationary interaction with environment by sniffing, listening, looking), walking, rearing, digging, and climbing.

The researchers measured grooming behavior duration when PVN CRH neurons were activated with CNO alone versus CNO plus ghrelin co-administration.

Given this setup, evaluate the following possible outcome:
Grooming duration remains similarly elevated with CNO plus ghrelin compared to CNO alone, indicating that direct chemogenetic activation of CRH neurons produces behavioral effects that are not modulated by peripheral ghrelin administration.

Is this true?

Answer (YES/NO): NO